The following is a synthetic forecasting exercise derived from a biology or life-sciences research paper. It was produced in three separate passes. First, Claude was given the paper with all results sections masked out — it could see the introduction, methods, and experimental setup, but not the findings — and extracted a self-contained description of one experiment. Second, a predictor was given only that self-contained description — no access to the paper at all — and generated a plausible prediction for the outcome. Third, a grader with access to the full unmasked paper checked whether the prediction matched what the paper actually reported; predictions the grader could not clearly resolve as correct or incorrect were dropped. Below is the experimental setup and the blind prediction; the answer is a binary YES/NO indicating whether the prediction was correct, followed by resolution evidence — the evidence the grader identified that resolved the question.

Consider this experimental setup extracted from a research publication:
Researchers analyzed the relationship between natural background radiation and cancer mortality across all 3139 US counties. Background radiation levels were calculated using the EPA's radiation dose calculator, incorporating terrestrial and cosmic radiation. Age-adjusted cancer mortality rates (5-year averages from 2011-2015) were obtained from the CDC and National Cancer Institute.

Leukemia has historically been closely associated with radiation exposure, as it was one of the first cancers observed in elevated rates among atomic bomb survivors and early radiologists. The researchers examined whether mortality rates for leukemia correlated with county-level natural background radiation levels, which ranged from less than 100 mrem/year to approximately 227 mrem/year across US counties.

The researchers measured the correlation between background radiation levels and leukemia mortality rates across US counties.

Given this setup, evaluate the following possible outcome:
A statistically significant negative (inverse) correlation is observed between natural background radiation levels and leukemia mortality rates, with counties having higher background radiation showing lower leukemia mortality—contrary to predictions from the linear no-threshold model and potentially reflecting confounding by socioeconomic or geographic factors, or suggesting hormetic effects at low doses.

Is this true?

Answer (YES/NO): NO